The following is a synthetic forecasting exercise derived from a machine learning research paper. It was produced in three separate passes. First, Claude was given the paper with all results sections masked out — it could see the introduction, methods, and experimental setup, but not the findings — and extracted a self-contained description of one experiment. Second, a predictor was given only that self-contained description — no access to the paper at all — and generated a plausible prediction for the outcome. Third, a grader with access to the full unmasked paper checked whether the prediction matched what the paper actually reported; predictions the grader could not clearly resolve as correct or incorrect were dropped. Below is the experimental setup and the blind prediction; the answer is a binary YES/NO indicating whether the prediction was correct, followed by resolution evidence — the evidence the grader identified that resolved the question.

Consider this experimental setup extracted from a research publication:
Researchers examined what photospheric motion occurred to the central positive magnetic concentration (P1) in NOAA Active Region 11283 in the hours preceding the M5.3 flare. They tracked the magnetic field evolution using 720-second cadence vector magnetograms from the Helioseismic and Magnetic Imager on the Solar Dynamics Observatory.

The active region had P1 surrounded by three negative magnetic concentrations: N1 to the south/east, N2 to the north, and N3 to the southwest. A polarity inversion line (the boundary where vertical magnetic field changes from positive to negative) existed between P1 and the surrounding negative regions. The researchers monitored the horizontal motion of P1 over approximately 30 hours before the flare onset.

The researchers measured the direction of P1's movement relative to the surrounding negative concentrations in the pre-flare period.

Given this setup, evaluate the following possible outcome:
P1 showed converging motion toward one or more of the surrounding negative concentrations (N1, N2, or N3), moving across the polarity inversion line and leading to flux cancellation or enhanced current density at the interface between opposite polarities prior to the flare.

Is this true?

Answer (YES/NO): NO